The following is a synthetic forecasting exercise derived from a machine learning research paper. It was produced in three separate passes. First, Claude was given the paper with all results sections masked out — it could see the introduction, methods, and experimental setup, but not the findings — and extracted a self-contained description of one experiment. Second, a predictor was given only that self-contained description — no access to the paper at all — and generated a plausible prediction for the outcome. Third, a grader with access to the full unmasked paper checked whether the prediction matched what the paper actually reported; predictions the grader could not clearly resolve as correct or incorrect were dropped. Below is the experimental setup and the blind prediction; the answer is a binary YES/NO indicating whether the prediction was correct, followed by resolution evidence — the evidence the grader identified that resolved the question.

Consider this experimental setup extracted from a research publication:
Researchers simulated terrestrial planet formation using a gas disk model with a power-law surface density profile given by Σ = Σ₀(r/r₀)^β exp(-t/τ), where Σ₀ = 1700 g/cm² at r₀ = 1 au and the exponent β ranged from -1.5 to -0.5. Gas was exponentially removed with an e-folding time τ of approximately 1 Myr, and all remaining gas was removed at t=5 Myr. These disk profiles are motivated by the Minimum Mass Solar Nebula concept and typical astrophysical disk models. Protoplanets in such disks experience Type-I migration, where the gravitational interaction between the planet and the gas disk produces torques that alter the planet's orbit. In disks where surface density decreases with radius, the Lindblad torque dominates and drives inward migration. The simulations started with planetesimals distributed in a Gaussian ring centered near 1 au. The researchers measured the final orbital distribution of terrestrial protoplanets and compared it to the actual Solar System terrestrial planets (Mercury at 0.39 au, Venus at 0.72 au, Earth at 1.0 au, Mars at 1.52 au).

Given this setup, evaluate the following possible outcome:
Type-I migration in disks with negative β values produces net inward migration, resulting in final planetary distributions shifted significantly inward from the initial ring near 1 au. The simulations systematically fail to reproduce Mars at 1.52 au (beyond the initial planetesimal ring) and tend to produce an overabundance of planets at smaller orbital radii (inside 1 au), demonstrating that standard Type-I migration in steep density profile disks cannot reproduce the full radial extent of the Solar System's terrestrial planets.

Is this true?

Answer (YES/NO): YES